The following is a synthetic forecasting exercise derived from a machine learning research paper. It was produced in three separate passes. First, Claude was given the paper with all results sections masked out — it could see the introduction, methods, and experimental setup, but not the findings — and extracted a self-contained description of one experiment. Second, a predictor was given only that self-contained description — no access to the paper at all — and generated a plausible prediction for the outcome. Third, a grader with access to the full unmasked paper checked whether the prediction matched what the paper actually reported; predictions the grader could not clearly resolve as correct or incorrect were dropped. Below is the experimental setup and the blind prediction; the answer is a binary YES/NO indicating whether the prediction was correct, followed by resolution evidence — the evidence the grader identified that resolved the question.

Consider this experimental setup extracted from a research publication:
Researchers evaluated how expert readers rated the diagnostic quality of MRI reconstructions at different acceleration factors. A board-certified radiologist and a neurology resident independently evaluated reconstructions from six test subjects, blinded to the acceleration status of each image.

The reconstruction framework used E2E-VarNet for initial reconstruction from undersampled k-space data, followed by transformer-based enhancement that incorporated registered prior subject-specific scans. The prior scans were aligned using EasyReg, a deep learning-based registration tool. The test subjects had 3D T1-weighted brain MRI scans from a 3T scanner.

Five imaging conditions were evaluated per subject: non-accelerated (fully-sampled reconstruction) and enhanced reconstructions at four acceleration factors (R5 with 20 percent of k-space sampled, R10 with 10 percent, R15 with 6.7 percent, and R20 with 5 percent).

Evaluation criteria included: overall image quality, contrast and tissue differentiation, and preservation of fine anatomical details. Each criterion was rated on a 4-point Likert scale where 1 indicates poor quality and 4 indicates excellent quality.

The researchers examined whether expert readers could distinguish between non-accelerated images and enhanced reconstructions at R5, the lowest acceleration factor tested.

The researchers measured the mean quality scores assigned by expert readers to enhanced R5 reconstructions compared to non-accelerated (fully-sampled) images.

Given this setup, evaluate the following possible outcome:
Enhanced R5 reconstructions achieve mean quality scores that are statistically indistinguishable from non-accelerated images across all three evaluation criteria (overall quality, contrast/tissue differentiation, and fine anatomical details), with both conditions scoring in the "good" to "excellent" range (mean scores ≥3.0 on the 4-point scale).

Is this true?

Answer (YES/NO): NO